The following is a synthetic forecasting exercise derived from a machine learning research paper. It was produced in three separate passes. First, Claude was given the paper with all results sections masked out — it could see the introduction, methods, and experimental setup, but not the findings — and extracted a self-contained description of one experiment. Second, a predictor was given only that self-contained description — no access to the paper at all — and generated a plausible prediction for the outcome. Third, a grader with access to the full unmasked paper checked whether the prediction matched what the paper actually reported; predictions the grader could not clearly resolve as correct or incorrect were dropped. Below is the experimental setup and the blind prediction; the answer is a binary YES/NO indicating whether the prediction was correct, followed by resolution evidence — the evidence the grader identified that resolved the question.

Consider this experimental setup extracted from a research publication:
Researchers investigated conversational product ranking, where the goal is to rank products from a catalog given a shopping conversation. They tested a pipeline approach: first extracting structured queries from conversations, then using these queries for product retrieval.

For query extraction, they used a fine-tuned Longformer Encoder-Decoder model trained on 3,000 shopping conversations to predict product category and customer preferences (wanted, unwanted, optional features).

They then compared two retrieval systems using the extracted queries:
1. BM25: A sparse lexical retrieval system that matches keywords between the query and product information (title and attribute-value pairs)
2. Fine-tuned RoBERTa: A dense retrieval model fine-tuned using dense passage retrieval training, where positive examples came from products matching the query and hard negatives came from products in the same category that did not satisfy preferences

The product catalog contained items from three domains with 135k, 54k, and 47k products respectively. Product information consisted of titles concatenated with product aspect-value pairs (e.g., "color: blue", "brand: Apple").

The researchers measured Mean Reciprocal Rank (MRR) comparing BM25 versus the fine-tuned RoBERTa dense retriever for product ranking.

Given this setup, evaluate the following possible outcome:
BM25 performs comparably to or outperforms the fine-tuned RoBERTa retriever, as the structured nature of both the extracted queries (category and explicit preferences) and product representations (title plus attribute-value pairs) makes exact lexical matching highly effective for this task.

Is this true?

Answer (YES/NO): YES